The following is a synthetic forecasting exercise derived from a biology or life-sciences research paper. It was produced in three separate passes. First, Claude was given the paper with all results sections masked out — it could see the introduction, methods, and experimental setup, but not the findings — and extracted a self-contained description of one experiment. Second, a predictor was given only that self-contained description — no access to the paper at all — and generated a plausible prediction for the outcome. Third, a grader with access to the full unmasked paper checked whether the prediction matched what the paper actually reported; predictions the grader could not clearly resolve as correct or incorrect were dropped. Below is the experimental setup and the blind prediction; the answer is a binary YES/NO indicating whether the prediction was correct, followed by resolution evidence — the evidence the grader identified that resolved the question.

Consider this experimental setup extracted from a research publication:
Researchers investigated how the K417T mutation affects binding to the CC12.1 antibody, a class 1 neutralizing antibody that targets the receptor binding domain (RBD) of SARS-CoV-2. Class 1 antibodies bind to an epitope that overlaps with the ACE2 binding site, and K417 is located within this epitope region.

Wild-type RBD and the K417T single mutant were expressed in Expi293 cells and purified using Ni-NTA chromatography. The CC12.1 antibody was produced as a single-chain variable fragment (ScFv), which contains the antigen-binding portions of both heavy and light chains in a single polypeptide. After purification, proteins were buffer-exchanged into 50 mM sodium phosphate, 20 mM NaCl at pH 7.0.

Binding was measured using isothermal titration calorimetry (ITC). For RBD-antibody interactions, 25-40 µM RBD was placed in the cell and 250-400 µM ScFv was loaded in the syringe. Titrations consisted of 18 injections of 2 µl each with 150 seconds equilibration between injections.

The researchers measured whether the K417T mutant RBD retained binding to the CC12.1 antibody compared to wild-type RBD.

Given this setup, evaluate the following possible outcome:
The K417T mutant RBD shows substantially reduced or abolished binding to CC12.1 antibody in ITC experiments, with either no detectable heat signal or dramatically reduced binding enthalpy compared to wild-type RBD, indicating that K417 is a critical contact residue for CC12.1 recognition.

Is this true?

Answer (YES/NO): NO